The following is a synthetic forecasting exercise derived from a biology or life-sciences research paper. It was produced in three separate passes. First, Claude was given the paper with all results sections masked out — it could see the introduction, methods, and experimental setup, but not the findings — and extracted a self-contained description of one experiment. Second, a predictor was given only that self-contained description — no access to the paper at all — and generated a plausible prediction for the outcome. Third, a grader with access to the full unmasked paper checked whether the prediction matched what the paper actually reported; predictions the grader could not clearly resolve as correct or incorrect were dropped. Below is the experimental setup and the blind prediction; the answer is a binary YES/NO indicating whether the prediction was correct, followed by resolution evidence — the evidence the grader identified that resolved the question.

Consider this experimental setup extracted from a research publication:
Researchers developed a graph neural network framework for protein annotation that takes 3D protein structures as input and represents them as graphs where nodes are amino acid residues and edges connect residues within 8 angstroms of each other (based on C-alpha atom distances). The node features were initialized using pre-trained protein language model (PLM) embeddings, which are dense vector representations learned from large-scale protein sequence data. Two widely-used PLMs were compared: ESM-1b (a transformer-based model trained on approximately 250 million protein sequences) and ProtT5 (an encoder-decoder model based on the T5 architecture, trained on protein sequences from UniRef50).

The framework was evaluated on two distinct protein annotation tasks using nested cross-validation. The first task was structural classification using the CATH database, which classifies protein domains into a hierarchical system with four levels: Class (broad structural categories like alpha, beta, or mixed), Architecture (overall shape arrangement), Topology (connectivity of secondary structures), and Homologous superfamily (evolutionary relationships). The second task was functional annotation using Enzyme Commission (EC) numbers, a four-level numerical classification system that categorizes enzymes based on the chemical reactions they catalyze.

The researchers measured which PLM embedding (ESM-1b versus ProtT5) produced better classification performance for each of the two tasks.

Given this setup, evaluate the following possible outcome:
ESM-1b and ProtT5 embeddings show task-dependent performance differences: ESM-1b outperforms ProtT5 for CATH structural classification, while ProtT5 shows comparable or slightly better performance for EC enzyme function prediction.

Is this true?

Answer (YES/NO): NO